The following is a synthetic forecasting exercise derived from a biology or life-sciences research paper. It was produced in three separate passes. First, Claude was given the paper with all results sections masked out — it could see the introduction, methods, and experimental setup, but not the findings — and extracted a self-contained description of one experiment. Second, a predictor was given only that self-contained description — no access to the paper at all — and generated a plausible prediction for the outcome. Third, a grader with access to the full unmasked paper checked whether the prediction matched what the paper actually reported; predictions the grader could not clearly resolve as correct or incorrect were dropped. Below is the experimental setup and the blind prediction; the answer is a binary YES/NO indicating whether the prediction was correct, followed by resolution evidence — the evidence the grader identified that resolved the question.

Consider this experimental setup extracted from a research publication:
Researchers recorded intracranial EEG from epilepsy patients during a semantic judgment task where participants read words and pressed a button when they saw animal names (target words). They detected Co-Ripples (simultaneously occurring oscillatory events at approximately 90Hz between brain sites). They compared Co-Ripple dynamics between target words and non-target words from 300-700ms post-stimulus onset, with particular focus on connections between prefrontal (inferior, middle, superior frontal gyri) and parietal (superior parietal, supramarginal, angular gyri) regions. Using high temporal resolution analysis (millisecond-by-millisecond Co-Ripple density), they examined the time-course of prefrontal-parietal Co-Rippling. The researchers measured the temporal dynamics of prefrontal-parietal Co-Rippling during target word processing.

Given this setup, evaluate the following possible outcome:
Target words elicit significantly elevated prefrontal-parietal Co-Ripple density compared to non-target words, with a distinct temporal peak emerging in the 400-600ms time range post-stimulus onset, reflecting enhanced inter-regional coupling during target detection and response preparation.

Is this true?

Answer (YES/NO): NO